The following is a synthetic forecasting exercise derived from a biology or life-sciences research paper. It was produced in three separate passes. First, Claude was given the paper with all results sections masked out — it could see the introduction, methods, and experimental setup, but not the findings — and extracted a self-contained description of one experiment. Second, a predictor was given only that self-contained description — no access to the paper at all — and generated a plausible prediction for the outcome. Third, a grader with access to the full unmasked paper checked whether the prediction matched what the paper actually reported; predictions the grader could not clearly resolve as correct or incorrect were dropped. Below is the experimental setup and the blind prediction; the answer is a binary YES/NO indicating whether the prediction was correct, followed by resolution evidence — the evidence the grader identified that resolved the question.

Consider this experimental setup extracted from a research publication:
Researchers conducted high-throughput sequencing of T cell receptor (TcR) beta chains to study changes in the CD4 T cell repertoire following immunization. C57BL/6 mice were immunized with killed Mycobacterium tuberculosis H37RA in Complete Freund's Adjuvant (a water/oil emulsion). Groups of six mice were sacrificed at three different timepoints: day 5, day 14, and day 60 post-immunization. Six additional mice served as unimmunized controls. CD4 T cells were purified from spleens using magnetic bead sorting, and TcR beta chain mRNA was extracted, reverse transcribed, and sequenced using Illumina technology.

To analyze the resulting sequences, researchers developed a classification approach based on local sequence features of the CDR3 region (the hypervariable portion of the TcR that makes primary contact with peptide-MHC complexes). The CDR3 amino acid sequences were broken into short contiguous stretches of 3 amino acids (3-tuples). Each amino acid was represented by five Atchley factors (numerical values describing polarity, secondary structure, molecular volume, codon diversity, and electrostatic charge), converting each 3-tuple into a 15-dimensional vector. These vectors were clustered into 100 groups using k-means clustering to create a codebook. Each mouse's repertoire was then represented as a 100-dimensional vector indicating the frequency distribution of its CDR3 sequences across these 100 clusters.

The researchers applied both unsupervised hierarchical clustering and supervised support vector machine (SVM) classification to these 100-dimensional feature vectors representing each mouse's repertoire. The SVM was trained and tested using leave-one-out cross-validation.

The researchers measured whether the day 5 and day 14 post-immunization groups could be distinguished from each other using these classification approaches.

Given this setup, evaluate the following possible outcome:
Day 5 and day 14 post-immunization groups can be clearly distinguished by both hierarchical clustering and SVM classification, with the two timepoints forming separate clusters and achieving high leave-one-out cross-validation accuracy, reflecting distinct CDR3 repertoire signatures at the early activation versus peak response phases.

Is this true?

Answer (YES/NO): NO